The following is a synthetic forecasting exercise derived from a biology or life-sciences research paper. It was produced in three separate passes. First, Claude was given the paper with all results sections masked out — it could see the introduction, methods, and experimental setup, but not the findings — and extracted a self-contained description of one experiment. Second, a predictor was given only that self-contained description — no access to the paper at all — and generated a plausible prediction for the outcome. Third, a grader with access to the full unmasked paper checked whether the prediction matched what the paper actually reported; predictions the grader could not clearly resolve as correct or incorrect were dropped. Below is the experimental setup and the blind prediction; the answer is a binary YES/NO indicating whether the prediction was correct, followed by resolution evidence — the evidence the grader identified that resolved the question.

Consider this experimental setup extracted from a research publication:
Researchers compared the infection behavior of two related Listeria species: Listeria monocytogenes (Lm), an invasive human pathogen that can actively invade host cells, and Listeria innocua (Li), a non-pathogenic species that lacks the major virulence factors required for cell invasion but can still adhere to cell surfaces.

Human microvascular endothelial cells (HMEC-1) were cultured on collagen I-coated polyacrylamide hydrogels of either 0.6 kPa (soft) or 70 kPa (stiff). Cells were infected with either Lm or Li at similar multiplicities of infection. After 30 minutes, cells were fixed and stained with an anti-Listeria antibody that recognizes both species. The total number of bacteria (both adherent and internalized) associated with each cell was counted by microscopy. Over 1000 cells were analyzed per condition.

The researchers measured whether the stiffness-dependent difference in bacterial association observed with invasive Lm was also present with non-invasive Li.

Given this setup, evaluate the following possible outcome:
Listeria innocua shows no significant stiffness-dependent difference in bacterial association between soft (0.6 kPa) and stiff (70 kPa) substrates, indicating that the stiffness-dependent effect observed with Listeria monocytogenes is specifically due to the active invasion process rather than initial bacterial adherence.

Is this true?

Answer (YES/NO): NO